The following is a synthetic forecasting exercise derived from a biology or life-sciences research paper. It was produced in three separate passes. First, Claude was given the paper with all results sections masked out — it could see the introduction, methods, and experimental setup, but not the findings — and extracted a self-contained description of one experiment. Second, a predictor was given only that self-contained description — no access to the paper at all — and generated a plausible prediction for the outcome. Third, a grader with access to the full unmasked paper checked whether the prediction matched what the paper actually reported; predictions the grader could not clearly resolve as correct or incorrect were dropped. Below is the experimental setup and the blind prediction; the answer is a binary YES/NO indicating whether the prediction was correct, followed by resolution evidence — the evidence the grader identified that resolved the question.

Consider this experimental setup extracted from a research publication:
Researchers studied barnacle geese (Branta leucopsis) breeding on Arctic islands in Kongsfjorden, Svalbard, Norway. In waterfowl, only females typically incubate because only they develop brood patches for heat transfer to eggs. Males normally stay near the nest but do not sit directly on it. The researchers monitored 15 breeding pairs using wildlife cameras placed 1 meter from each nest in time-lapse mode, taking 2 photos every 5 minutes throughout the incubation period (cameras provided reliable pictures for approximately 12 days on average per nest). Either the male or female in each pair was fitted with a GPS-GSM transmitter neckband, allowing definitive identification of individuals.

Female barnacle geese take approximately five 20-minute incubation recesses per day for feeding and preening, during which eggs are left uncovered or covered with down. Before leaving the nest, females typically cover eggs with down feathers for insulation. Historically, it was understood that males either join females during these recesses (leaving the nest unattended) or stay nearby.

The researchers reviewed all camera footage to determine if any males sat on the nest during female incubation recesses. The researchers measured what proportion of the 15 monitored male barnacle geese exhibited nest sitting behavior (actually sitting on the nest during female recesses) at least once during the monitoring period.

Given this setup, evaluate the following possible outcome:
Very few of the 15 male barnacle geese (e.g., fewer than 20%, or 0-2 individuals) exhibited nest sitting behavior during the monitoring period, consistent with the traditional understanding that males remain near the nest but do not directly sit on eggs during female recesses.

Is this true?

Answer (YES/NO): NO